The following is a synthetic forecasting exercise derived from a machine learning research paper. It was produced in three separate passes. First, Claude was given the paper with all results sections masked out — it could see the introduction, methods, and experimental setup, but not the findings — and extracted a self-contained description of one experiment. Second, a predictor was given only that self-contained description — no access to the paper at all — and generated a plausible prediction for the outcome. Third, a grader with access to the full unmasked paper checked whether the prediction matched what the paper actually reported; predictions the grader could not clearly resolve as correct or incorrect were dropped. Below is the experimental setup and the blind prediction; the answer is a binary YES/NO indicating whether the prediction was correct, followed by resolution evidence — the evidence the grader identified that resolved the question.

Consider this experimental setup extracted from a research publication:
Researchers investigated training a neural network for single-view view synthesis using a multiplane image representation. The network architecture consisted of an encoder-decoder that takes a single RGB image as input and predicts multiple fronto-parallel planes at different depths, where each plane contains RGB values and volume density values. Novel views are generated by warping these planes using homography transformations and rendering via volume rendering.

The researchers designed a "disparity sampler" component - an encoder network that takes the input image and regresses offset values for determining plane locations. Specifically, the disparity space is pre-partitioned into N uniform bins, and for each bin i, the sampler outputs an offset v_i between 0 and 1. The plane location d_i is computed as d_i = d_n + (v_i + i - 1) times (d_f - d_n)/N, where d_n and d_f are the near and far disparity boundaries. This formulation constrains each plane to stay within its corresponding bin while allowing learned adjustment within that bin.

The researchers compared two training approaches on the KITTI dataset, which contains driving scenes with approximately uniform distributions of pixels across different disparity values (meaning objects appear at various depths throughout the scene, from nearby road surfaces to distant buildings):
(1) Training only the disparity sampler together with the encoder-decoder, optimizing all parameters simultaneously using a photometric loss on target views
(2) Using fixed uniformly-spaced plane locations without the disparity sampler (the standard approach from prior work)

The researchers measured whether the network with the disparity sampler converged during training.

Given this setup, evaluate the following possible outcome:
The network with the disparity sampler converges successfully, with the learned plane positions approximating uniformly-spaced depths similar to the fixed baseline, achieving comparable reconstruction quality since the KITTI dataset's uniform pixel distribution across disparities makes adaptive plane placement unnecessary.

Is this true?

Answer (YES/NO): NO